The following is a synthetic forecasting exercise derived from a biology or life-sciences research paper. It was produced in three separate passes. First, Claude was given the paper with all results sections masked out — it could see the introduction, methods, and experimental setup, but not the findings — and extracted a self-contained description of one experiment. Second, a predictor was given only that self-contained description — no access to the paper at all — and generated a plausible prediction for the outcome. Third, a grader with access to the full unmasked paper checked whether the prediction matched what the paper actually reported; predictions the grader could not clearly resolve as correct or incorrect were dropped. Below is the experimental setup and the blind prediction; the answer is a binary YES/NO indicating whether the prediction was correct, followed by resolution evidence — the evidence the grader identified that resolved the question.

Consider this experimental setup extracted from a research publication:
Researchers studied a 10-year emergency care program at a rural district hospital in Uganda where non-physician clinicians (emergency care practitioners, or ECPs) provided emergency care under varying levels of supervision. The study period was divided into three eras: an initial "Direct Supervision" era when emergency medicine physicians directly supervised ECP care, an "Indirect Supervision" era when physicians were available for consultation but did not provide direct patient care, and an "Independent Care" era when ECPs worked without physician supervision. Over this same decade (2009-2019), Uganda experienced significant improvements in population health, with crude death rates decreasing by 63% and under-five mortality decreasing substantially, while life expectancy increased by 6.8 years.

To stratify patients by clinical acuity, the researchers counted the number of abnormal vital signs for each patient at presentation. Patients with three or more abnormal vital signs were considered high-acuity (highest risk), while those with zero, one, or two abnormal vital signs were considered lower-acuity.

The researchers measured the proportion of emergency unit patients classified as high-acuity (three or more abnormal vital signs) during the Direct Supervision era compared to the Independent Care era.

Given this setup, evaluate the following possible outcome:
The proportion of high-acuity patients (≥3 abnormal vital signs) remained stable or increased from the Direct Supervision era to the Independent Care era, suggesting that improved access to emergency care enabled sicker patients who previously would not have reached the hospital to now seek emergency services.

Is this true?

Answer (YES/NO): NO